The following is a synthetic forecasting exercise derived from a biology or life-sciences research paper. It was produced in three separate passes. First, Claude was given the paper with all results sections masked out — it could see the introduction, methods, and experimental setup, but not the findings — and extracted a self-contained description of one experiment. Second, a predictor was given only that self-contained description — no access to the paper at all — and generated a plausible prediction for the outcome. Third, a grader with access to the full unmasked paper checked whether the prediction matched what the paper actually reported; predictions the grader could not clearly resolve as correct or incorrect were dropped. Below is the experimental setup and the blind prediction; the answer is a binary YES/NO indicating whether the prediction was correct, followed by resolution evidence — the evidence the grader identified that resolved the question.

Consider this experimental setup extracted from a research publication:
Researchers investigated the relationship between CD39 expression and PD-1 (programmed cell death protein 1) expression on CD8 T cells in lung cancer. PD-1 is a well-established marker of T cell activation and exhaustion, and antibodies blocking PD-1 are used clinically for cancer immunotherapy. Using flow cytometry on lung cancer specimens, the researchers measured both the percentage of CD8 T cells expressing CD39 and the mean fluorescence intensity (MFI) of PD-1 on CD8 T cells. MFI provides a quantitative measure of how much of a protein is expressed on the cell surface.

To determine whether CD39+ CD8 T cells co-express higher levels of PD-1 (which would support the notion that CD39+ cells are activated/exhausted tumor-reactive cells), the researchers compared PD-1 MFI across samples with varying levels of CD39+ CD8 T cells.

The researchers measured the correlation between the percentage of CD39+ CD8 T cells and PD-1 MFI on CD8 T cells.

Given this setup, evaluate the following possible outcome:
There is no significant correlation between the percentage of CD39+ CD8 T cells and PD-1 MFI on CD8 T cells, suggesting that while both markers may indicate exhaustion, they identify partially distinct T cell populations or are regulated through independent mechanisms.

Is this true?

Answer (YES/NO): NO